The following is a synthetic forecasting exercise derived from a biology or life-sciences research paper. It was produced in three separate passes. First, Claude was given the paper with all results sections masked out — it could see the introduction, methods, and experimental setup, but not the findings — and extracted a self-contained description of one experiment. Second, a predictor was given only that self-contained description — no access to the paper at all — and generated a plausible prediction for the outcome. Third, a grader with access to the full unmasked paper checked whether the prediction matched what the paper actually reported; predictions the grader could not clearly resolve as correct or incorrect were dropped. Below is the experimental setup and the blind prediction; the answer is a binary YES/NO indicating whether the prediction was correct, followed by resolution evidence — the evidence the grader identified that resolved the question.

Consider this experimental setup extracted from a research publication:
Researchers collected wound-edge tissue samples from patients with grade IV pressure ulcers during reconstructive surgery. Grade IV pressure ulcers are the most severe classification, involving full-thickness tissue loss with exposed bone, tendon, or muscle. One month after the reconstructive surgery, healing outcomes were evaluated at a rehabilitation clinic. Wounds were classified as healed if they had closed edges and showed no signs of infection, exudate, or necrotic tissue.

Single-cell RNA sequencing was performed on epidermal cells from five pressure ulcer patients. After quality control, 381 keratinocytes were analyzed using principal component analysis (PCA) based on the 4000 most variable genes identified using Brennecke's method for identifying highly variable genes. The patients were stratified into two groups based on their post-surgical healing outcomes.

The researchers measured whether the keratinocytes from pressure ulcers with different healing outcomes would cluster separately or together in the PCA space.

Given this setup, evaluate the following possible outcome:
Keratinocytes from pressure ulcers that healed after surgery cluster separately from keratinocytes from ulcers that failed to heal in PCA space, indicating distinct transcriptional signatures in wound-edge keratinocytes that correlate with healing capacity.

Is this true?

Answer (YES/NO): YES